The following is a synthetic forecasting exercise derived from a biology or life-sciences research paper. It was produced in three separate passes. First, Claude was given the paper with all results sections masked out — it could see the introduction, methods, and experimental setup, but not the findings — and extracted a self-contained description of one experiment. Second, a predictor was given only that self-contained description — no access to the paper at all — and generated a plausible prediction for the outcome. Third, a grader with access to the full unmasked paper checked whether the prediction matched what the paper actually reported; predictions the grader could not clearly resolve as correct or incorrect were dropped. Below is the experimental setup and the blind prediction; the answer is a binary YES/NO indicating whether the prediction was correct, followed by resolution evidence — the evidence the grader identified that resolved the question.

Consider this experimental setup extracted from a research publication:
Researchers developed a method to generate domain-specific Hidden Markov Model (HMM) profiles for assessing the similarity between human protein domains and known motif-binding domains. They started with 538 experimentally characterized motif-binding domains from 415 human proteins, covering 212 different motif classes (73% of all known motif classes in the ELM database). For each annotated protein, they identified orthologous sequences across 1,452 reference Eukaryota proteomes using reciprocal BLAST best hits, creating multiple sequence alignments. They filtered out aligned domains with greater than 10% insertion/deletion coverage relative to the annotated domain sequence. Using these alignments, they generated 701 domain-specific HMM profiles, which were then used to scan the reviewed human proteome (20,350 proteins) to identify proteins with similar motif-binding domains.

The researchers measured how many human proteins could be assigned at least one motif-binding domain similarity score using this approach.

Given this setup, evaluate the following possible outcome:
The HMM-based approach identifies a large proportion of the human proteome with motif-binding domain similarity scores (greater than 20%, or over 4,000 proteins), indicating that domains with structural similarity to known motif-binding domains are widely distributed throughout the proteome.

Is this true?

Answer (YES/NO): NO